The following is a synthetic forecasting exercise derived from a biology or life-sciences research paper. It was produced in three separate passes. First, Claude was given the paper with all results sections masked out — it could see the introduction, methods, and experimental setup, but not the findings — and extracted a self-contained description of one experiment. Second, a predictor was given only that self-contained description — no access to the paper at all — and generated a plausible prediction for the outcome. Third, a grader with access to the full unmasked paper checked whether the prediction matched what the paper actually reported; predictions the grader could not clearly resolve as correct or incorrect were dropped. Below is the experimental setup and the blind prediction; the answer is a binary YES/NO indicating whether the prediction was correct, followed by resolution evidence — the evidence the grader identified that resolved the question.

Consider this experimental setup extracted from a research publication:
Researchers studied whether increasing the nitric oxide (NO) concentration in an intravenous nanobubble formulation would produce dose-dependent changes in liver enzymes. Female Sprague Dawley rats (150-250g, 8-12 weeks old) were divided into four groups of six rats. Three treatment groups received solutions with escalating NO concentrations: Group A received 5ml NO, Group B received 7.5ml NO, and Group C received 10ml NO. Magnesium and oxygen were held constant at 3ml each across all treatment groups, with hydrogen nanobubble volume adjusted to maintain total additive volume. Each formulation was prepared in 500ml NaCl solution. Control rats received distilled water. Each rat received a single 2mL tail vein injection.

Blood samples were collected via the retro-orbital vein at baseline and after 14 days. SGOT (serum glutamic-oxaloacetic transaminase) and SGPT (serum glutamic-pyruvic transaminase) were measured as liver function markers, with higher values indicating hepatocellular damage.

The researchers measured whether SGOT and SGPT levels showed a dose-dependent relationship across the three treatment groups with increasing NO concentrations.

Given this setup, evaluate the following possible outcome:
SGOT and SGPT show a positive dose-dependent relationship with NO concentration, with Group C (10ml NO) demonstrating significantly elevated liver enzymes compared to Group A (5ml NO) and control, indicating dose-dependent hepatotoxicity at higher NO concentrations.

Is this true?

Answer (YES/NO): YES